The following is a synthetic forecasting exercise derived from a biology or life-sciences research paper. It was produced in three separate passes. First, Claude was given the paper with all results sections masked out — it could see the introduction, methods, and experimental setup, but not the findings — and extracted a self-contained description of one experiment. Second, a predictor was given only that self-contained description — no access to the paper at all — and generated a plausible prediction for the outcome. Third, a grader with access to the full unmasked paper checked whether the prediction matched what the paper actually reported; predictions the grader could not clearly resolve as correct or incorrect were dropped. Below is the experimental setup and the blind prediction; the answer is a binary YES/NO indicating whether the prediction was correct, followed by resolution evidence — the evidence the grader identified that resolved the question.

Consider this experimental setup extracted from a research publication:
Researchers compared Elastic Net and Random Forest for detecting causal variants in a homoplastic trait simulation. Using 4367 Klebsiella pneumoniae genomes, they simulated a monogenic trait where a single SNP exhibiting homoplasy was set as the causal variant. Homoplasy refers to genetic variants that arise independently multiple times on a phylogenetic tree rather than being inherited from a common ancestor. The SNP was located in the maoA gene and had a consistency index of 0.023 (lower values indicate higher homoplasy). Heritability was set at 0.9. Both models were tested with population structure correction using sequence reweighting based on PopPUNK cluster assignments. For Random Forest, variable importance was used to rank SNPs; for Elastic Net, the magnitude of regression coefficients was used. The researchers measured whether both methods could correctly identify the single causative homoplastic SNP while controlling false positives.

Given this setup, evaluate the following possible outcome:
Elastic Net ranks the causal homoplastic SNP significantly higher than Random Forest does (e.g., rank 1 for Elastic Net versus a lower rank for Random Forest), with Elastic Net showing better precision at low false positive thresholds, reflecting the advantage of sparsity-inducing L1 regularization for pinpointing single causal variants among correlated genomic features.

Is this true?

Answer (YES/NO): NO